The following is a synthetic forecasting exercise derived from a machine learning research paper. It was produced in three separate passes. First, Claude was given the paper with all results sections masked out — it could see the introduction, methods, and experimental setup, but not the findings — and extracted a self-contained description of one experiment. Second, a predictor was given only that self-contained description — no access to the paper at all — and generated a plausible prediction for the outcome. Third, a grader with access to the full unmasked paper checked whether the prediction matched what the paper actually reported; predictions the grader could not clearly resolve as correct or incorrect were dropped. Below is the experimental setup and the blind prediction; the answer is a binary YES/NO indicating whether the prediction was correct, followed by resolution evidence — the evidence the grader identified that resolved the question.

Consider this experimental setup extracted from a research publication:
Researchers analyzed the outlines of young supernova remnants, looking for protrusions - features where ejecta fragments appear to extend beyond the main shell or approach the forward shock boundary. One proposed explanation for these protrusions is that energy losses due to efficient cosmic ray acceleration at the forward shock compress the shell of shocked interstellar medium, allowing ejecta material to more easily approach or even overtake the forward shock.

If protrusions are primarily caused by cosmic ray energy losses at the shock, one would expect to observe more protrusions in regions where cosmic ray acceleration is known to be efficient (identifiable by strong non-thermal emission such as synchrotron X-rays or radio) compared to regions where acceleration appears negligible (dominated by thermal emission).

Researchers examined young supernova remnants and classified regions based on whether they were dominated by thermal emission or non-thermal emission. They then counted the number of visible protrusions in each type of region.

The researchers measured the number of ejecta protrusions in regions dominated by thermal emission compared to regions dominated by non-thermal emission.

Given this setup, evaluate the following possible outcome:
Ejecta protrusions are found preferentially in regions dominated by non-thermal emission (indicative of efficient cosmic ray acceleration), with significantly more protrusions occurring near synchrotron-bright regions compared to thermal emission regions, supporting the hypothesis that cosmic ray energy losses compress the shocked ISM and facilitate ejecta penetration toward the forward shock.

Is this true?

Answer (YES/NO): NO